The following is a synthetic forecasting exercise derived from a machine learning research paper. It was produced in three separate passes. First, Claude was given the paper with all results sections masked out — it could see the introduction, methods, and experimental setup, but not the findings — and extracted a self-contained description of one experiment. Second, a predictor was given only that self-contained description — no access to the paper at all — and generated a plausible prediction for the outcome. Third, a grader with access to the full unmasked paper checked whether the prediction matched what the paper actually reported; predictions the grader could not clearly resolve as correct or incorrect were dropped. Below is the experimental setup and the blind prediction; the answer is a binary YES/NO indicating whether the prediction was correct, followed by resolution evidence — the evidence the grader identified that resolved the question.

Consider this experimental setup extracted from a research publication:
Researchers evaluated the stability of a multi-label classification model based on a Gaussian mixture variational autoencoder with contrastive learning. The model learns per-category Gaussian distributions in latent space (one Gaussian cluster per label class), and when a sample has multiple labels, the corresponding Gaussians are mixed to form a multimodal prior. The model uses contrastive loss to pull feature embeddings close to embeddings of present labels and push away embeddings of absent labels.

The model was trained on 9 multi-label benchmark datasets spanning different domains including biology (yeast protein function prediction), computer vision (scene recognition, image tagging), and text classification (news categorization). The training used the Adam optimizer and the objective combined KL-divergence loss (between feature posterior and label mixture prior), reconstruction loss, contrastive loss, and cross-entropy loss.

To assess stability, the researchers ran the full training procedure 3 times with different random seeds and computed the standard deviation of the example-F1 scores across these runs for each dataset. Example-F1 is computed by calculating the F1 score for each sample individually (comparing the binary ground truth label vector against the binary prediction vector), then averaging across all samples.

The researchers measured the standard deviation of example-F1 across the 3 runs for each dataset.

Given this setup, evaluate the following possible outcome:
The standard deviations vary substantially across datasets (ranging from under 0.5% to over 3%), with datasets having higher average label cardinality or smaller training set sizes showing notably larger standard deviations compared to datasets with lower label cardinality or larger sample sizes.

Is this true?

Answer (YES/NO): NO